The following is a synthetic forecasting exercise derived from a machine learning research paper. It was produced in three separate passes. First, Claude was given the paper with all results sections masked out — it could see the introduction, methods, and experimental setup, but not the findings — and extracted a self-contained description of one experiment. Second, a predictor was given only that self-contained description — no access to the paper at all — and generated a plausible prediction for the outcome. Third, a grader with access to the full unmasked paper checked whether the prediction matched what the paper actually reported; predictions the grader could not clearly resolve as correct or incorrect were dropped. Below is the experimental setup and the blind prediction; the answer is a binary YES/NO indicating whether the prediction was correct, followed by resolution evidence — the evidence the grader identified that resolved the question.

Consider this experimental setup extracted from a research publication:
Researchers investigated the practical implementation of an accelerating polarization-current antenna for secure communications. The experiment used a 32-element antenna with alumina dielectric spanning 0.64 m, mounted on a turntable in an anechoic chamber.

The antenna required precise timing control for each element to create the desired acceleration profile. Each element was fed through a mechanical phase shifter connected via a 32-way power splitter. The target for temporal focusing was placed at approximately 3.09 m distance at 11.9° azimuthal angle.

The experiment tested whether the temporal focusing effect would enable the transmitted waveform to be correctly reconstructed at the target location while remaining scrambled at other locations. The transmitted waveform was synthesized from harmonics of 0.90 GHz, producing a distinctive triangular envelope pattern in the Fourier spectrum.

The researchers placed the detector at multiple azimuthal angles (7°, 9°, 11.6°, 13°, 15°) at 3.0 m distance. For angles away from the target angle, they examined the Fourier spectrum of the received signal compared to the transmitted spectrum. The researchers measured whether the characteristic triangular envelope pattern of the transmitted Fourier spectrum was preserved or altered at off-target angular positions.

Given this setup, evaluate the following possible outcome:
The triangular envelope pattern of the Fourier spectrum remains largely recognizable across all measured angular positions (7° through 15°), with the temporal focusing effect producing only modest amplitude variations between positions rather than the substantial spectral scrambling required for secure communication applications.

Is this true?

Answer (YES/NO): NO